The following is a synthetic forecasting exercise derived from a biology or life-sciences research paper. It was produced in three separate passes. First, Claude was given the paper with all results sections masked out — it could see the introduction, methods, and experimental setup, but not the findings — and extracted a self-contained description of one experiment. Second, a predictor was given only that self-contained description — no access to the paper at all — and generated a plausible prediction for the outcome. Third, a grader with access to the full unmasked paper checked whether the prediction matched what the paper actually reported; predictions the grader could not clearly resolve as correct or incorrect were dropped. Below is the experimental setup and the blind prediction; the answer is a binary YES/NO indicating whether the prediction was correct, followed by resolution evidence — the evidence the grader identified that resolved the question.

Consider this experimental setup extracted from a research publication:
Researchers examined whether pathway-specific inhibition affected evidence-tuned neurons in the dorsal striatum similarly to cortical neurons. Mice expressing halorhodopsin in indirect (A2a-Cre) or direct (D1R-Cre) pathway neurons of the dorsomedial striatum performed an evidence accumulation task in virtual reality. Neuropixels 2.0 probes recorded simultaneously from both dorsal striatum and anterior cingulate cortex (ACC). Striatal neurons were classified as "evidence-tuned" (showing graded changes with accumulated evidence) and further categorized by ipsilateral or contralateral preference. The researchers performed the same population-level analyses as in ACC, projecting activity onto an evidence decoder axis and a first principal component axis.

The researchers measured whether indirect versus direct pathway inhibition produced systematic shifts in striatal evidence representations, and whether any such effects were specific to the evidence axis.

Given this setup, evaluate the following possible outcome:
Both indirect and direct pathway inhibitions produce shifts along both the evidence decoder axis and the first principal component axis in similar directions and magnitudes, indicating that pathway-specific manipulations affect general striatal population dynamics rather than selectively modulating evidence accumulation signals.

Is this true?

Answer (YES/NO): NO